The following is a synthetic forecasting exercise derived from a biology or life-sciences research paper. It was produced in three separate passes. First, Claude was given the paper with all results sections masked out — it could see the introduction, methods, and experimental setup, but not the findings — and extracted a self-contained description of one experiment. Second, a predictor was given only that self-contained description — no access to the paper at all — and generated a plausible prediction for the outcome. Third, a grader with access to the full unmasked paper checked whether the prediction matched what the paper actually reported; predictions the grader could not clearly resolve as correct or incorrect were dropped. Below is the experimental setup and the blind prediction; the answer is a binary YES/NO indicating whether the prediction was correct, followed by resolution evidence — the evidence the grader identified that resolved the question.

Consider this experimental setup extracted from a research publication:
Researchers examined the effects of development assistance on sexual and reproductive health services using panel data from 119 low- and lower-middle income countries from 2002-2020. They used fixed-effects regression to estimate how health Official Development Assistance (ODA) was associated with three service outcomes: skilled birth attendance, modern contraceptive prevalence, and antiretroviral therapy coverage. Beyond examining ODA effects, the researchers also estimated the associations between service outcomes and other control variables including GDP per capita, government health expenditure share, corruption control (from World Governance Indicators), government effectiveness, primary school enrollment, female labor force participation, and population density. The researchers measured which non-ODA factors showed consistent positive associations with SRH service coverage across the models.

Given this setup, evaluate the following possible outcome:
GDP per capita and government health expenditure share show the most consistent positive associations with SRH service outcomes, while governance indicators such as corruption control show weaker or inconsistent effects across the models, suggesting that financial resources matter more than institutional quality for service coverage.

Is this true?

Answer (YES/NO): NO